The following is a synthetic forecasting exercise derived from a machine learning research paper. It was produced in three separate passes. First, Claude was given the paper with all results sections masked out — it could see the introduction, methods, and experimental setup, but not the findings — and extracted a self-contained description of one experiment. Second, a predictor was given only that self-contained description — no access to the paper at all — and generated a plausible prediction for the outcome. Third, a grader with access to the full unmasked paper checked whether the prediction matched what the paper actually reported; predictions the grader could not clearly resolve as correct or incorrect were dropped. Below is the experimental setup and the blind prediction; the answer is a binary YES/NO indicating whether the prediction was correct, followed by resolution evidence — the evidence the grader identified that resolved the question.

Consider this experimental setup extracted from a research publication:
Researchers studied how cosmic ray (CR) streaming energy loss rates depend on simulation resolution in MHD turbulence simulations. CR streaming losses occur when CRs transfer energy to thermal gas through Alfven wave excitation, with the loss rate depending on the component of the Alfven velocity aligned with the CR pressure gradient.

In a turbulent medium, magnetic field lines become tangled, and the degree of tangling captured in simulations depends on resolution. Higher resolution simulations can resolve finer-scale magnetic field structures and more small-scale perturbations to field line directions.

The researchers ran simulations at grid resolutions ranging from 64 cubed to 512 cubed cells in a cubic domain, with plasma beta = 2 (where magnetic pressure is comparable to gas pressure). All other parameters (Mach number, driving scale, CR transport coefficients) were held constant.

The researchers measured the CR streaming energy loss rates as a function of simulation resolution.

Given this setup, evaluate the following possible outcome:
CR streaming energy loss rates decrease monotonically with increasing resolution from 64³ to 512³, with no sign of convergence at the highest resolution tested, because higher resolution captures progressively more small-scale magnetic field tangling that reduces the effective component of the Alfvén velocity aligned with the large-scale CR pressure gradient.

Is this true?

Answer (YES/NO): NO